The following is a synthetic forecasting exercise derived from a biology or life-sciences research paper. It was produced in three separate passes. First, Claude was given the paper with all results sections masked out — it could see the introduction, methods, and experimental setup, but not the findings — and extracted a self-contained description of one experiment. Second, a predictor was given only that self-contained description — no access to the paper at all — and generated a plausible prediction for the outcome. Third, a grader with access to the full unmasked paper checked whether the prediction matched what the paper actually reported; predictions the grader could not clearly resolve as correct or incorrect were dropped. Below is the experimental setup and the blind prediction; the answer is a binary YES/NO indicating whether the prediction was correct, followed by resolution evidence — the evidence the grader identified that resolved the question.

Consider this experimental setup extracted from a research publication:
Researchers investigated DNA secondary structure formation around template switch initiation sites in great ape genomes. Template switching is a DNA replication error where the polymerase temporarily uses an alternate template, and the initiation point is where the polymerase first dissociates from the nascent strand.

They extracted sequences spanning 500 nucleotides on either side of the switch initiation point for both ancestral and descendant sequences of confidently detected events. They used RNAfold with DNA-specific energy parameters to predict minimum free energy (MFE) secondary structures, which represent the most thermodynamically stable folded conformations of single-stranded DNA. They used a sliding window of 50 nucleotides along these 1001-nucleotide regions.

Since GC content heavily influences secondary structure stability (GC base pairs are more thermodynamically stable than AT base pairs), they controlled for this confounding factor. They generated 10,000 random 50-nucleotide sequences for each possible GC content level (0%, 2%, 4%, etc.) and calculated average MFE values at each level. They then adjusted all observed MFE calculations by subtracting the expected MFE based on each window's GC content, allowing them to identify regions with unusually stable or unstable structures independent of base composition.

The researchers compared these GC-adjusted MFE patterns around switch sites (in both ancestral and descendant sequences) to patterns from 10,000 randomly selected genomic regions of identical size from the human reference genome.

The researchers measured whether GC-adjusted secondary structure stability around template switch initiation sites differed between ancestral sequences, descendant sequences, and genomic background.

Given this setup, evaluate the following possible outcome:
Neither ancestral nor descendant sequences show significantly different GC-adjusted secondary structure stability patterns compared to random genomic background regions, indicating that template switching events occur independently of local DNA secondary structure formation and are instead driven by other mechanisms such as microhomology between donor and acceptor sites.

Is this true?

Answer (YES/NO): NO